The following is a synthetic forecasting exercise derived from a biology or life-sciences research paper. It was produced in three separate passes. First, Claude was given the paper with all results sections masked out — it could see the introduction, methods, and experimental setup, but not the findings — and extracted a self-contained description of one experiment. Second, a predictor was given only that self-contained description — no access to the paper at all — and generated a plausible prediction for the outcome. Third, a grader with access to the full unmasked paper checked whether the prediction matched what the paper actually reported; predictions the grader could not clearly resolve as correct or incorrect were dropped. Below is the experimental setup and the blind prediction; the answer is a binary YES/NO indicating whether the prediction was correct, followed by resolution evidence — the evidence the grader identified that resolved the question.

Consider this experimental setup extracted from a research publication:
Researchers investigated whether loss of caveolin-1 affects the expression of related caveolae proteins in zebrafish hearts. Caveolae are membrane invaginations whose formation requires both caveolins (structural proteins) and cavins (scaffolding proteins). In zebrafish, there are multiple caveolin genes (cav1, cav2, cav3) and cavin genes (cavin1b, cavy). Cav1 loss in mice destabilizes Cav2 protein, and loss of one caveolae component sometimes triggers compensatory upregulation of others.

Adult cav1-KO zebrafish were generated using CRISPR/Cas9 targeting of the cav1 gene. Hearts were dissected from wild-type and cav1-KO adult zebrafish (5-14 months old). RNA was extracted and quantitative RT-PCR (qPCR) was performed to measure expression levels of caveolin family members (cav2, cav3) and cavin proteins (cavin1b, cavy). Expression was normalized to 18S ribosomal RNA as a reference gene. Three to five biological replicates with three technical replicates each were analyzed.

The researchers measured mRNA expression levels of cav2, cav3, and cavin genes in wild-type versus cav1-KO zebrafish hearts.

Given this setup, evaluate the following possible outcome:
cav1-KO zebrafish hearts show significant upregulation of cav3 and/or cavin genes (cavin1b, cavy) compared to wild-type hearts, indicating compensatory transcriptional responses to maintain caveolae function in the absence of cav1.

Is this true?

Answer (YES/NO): NO